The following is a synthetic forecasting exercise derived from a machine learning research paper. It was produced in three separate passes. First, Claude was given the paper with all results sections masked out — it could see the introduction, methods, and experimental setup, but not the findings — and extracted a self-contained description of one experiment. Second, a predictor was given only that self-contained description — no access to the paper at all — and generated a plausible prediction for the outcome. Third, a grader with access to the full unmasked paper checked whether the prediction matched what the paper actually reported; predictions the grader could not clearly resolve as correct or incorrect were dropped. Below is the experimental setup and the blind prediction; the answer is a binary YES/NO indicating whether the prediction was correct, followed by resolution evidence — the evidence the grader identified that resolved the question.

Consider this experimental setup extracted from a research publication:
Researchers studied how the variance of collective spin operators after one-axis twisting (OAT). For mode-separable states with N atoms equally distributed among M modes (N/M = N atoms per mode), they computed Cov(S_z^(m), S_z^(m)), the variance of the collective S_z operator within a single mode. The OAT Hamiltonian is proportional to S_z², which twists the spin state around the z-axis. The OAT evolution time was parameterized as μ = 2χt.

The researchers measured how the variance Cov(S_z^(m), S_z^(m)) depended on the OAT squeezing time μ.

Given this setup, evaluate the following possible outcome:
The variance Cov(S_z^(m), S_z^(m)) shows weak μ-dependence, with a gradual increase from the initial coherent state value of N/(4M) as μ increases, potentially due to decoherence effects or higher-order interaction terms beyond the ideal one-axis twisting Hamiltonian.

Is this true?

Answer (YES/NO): NO